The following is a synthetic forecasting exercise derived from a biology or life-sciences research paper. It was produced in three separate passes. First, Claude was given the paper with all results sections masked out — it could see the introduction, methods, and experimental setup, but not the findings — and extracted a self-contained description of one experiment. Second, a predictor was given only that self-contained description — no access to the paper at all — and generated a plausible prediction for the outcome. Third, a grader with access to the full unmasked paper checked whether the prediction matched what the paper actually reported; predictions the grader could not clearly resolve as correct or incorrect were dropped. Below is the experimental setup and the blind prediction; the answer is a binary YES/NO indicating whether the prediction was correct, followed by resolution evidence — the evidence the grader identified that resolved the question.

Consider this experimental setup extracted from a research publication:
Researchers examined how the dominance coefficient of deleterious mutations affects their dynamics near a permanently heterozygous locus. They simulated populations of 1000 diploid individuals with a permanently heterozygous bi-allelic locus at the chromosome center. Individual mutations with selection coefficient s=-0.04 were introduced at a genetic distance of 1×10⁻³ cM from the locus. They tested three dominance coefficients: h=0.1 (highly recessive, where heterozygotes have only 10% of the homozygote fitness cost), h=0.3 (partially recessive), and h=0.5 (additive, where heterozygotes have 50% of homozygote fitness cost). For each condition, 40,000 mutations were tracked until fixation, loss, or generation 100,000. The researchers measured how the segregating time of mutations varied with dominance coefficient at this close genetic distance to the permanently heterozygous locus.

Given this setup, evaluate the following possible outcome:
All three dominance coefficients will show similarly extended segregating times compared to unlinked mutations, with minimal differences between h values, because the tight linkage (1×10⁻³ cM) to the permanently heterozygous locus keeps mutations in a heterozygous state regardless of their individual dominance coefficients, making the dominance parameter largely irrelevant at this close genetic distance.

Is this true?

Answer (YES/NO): NO